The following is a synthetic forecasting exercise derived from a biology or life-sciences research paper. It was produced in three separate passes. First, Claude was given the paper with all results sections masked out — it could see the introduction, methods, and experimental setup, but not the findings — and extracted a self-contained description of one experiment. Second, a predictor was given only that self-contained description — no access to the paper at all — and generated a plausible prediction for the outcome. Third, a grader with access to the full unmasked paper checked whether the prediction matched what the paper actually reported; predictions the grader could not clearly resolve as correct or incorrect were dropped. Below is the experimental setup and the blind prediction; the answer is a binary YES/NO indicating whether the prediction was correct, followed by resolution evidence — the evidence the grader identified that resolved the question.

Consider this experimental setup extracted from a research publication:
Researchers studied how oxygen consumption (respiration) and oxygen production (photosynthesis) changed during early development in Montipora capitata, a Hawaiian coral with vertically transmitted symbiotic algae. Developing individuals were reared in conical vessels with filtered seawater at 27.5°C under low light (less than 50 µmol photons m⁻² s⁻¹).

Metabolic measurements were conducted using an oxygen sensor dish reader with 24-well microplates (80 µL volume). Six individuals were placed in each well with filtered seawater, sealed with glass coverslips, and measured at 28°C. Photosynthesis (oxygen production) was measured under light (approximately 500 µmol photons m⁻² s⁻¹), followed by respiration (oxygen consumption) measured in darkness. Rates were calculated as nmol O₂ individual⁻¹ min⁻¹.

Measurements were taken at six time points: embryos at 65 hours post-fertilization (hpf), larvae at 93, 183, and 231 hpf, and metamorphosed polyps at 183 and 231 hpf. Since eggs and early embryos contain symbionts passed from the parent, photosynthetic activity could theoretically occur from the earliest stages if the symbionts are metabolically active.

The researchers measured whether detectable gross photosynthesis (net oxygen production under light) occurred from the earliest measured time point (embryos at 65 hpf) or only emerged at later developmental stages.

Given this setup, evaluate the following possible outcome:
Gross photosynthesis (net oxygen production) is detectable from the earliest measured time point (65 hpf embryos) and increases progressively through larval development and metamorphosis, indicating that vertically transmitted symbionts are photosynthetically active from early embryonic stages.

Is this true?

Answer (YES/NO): YES